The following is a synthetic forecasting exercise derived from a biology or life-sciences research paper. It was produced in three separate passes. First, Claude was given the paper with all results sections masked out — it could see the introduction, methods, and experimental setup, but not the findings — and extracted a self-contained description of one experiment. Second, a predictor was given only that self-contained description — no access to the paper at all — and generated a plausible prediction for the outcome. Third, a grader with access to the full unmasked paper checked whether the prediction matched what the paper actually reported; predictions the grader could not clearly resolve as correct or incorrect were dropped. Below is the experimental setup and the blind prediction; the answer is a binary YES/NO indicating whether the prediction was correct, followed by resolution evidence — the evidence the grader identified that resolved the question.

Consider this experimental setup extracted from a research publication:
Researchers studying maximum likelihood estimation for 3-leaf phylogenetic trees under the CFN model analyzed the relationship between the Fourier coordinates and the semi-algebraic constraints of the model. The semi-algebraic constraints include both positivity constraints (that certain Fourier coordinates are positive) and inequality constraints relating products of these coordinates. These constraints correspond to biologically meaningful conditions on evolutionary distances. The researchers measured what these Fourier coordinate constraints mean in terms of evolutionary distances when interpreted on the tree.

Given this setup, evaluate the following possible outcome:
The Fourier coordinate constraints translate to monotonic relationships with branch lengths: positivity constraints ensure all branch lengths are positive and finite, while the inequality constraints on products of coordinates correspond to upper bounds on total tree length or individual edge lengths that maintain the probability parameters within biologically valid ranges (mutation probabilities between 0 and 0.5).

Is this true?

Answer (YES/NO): NO